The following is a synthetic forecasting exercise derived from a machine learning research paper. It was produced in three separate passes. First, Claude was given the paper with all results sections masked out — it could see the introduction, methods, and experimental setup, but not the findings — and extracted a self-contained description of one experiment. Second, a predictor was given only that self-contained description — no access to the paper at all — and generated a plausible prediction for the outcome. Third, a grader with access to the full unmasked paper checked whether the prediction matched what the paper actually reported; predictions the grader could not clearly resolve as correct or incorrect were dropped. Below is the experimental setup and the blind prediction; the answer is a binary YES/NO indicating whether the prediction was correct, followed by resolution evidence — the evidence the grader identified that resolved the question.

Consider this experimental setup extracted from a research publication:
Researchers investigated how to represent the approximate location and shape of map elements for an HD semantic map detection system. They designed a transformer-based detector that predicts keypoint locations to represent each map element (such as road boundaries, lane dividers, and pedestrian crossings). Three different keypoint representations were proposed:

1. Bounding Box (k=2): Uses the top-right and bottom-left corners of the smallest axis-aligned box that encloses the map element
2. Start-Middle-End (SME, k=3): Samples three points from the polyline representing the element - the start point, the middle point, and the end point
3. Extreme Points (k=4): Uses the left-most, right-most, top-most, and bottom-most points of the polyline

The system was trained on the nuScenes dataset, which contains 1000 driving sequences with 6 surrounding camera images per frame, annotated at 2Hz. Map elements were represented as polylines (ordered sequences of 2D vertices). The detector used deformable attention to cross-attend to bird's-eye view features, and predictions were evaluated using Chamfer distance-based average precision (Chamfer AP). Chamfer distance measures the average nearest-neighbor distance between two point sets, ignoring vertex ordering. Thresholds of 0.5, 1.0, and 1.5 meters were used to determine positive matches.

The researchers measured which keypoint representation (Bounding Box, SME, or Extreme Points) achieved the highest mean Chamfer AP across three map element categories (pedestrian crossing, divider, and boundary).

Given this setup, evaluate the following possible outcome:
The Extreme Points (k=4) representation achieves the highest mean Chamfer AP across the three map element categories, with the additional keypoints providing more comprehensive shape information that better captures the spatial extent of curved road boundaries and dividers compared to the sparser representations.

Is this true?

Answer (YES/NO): NO